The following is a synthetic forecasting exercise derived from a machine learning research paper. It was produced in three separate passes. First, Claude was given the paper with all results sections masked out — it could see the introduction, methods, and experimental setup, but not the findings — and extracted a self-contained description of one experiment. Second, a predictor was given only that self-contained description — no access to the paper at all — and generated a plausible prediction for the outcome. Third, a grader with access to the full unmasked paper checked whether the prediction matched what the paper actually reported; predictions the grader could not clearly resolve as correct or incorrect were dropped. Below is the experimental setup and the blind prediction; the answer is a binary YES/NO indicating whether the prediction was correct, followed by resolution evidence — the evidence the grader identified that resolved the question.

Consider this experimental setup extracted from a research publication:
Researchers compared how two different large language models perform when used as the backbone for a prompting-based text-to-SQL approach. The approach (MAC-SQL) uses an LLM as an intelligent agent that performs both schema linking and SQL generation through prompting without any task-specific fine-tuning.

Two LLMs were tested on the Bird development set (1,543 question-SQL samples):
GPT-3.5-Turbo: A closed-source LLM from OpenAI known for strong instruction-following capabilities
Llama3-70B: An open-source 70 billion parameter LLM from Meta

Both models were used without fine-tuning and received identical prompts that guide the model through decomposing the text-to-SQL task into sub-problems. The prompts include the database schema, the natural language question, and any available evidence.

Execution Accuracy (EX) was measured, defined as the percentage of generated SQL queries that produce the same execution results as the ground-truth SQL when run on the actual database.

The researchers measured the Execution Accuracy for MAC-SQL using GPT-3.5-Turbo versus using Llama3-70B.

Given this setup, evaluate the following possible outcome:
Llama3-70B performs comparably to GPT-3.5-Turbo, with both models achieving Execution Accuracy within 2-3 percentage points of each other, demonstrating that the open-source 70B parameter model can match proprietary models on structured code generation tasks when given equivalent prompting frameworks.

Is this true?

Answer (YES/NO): NO